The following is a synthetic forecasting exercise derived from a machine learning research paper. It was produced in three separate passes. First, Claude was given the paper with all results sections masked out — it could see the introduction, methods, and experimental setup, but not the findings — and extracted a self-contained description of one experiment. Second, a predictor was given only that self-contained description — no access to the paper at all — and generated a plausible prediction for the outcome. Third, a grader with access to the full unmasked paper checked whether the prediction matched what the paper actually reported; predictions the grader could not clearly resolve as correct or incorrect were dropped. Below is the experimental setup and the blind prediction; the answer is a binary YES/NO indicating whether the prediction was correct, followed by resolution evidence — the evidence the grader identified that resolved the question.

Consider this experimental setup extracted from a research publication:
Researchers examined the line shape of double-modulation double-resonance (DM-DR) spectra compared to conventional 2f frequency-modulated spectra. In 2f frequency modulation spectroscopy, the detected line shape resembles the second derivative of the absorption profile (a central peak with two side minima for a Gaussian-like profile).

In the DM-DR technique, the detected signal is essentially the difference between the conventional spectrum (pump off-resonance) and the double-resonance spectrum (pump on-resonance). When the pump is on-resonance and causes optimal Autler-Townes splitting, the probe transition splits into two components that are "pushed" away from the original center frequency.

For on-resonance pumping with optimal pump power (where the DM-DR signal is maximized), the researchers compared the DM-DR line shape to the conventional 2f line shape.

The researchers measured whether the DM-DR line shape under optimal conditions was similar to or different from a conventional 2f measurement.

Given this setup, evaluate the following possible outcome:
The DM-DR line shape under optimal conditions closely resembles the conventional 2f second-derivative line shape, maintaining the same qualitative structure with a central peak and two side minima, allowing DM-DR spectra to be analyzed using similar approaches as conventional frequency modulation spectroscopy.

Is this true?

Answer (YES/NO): NO